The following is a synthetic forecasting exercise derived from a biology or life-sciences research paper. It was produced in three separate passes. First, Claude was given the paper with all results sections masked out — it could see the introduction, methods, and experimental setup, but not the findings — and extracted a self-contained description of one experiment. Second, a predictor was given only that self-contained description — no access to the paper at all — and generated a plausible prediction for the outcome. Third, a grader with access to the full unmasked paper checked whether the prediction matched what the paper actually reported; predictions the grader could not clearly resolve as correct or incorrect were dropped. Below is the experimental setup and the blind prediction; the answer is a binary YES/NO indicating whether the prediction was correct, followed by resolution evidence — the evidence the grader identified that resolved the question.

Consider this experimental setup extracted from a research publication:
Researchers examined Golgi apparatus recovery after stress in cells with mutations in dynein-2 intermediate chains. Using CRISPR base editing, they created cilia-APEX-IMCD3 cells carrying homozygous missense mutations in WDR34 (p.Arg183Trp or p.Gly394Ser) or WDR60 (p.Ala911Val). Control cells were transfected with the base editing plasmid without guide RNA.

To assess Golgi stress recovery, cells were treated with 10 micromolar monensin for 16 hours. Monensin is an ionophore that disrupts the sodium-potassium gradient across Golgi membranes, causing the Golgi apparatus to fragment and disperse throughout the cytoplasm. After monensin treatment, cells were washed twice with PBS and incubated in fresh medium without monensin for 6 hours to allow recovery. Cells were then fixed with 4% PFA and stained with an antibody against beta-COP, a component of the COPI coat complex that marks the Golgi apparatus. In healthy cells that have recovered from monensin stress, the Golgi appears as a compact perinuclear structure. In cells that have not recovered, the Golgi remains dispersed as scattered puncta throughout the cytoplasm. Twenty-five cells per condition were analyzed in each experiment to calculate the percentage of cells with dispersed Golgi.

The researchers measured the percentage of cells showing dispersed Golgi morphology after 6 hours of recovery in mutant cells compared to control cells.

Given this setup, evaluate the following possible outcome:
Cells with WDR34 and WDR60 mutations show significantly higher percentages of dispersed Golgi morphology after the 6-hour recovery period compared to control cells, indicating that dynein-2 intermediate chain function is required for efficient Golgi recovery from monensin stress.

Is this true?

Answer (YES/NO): YES